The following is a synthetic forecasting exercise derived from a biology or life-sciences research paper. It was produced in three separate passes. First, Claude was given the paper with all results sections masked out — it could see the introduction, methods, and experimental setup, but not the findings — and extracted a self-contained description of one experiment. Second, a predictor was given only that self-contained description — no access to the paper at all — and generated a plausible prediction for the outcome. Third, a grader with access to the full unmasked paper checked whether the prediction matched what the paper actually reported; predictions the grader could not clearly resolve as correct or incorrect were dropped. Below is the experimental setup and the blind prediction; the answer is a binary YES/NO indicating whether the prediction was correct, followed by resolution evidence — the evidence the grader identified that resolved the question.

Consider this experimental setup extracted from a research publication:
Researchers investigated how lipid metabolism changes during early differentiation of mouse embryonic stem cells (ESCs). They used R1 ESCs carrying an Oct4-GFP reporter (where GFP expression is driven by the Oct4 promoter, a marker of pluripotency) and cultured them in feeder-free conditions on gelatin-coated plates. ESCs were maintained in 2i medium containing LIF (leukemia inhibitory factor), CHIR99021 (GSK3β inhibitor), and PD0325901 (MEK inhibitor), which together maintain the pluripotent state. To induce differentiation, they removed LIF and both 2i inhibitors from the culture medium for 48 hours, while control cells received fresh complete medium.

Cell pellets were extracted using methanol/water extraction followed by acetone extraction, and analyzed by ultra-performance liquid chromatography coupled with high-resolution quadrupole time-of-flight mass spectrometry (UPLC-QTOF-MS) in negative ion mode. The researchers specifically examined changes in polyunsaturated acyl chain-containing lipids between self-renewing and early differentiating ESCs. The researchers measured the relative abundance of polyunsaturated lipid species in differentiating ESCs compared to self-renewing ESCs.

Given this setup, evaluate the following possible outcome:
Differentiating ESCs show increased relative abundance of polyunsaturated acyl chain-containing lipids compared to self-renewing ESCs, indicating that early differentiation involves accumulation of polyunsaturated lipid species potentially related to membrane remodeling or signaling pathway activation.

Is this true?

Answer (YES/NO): YES